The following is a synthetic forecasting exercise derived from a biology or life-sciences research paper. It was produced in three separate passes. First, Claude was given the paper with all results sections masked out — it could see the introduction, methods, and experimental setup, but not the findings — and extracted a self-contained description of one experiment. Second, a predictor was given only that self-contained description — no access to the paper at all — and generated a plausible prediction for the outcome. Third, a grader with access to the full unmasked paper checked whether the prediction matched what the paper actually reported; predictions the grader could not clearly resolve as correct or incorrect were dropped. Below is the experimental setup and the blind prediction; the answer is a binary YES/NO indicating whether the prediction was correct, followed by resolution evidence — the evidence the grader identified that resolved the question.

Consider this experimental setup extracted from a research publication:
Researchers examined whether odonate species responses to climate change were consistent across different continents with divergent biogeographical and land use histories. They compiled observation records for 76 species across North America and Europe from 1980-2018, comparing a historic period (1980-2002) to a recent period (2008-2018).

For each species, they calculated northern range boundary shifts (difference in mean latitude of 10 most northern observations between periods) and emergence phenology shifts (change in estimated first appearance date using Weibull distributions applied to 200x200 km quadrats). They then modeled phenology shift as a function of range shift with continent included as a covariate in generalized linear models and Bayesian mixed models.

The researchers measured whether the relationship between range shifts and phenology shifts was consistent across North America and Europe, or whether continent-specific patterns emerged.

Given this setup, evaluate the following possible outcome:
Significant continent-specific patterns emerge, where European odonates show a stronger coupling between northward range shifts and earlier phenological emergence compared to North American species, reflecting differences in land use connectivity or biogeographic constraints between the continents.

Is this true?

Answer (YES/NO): NO